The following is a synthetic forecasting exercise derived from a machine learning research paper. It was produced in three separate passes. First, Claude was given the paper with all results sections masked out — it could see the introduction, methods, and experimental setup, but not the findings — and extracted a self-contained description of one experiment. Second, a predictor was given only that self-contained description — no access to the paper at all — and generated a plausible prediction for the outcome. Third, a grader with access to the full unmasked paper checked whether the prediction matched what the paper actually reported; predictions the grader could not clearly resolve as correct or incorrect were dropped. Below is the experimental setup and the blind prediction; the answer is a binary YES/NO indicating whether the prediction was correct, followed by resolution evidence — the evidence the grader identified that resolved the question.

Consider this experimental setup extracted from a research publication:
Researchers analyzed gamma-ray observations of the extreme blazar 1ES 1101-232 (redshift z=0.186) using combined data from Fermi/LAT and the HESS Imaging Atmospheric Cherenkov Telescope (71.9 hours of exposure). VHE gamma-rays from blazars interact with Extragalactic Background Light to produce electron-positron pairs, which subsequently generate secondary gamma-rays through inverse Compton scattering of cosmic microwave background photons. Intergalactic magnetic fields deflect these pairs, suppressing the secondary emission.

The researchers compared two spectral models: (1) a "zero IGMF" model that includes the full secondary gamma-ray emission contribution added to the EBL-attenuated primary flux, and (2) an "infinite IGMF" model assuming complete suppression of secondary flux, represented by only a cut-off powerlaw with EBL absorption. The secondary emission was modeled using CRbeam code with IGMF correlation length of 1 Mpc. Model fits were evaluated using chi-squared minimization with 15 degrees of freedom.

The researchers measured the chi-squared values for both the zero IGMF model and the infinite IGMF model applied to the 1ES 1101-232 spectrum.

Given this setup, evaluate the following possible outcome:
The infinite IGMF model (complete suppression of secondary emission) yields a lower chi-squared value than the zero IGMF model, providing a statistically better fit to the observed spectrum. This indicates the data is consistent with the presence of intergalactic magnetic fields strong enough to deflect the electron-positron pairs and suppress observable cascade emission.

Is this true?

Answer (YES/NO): YES